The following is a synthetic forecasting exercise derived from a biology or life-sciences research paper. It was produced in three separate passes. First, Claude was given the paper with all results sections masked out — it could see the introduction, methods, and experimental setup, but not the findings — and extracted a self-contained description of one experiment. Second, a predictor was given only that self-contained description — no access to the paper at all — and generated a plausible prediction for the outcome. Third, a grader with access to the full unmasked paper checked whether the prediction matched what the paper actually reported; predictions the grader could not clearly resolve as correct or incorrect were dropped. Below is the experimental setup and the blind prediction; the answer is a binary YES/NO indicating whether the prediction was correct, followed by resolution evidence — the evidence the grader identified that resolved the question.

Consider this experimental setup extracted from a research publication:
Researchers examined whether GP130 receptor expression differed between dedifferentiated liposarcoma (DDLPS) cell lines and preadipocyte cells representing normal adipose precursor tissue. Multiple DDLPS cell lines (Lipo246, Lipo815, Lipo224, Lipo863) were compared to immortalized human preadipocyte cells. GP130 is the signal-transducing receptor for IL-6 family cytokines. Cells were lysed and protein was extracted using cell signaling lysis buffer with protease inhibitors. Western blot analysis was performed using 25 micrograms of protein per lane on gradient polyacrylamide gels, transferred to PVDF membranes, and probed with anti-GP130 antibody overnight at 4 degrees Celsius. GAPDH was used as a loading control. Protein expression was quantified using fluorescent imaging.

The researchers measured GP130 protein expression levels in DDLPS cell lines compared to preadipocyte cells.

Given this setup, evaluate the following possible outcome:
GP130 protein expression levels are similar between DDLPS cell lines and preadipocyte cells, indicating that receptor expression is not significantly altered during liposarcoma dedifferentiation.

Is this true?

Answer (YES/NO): NO